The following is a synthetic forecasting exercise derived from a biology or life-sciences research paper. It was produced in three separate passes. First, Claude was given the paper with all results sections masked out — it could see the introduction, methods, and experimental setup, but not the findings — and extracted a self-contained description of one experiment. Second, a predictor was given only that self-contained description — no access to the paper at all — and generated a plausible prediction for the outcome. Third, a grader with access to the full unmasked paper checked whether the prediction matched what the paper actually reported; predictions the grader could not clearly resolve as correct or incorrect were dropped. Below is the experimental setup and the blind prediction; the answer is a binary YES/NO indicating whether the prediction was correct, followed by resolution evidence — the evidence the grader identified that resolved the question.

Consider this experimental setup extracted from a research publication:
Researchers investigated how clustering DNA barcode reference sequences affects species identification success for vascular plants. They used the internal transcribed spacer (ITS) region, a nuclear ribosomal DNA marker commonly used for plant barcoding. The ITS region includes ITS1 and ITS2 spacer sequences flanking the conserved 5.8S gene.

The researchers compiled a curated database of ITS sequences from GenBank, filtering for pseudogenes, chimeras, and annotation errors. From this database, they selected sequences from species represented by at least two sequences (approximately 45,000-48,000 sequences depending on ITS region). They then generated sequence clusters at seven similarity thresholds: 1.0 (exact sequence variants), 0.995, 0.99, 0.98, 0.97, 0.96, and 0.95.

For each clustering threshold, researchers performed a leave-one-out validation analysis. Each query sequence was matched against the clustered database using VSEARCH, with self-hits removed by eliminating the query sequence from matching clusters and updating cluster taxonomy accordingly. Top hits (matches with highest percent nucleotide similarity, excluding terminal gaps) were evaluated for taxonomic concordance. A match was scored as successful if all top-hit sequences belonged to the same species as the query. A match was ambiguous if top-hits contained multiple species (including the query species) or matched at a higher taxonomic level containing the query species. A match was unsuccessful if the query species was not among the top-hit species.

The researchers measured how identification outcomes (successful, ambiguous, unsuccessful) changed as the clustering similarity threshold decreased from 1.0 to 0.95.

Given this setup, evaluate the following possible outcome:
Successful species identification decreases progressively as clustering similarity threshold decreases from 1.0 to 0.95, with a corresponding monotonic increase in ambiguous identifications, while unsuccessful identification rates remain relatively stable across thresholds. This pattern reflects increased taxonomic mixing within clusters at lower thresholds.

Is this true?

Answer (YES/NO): NO